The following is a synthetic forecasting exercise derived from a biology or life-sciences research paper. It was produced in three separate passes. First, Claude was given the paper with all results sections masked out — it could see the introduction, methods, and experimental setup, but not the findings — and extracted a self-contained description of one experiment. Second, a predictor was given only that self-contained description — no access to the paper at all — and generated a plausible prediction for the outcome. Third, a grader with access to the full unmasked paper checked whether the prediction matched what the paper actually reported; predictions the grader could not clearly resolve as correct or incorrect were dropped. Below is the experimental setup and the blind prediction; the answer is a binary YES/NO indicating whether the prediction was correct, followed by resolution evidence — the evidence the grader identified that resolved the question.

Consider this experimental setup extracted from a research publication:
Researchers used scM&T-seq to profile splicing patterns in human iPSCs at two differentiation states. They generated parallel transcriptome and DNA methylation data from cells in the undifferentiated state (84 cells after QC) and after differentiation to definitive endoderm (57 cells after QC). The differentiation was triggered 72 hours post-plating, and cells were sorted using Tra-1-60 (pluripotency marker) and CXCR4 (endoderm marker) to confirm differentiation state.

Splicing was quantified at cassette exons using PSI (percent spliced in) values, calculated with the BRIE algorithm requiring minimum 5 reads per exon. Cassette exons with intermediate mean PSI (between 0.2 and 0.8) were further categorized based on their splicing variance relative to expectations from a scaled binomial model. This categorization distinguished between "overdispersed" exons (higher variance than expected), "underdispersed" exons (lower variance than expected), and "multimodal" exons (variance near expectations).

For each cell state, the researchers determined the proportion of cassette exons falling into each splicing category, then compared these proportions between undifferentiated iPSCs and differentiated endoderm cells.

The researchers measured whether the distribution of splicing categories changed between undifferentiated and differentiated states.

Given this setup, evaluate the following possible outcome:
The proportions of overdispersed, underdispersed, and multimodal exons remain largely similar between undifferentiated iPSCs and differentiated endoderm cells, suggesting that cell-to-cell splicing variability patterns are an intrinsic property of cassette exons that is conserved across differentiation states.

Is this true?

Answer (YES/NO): NO